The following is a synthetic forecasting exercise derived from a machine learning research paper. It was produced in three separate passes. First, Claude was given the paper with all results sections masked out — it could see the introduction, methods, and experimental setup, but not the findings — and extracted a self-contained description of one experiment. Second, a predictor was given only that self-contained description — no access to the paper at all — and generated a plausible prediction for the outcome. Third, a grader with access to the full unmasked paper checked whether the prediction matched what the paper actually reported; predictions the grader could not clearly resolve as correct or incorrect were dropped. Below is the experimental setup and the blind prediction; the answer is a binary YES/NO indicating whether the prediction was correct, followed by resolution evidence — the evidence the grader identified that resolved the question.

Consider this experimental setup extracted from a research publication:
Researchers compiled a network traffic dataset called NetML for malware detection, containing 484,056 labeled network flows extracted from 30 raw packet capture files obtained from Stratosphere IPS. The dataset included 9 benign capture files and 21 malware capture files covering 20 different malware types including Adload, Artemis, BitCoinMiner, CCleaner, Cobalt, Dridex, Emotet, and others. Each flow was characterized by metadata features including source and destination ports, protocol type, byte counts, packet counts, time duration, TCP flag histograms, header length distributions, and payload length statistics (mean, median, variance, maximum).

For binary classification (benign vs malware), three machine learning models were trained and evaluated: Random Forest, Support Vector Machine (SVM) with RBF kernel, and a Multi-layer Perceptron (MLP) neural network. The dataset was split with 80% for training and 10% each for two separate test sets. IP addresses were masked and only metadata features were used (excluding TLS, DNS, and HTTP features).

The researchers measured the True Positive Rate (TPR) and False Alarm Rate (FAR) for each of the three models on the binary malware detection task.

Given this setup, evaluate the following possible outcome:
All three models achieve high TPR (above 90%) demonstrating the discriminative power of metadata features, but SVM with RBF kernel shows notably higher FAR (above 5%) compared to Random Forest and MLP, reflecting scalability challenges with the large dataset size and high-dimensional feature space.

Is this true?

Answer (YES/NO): NO